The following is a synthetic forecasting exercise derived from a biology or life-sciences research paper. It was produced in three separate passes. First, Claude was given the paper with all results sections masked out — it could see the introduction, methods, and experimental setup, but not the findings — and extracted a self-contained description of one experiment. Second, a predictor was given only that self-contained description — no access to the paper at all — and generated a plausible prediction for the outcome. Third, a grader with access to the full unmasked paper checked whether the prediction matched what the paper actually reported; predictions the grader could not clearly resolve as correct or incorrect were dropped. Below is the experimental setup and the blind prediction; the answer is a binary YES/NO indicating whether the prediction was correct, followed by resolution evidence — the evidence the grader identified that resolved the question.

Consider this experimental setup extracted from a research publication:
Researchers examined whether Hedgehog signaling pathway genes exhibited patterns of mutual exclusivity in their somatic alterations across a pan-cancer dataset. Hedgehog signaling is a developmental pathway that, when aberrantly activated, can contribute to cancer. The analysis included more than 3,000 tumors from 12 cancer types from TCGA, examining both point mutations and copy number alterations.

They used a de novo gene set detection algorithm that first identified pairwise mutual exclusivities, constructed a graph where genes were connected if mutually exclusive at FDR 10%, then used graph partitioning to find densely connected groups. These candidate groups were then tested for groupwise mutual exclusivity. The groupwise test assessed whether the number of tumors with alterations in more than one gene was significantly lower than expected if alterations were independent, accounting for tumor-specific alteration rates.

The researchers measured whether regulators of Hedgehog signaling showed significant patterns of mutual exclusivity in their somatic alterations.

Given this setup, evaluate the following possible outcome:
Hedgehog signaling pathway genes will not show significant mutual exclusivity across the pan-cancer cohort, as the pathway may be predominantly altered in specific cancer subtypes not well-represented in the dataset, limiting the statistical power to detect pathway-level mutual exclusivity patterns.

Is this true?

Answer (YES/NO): NO